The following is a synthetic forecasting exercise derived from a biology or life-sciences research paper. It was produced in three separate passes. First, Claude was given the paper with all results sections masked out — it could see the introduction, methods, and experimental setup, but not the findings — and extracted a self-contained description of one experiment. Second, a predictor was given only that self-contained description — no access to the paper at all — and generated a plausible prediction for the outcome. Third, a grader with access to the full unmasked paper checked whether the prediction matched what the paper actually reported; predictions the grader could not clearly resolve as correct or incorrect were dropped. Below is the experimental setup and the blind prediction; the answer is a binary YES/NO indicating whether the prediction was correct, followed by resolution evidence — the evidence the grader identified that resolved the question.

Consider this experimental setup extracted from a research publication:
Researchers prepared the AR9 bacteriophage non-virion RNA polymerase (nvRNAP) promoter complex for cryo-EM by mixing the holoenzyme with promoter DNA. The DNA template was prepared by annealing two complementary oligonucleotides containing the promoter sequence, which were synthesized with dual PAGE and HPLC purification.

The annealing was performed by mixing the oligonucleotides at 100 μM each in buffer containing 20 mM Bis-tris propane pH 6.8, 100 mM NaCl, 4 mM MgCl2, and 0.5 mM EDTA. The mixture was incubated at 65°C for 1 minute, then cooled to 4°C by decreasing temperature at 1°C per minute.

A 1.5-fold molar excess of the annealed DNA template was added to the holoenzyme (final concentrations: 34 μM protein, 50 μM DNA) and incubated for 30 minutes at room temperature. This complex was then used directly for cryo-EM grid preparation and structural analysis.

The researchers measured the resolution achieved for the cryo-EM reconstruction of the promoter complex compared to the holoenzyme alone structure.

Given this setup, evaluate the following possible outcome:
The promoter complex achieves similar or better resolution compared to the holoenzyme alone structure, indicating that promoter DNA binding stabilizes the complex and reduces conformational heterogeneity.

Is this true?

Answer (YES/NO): YES